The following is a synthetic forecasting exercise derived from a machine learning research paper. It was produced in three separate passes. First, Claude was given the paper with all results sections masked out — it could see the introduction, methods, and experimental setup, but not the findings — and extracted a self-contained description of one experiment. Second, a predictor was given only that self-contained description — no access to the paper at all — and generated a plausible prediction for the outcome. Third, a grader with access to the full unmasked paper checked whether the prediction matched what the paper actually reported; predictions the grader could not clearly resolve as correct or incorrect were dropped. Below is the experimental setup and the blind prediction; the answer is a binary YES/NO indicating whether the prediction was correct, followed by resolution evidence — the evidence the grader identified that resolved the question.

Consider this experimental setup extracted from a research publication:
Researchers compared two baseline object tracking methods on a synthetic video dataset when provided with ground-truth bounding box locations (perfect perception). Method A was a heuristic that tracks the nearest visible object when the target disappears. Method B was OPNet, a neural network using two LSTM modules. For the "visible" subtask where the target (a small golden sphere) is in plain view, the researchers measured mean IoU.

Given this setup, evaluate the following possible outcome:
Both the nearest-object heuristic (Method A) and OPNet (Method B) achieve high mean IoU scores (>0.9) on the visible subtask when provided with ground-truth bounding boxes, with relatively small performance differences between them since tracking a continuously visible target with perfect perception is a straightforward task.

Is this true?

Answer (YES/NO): YES